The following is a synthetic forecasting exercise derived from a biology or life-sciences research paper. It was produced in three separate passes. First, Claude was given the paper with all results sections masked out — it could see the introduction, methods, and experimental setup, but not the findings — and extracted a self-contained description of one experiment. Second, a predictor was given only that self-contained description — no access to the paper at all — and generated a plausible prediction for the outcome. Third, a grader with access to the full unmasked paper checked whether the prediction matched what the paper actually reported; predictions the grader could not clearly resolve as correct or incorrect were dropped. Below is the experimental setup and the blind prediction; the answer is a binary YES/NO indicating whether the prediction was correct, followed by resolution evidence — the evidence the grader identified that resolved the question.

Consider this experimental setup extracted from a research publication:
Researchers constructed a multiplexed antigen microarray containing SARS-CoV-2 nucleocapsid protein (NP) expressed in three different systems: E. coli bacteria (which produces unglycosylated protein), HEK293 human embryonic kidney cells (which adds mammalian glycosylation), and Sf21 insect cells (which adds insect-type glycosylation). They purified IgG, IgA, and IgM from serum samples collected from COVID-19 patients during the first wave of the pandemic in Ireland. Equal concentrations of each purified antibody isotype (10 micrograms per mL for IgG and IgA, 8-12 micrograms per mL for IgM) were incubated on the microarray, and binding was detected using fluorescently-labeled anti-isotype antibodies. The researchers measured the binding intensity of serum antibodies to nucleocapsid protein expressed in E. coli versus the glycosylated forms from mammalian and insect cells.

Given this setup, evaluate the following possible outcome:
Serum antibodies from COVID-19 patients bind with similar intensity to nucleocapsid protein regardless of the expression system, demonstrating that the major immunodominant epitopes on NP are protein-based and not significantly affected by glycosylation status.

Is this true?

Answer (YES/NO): NO